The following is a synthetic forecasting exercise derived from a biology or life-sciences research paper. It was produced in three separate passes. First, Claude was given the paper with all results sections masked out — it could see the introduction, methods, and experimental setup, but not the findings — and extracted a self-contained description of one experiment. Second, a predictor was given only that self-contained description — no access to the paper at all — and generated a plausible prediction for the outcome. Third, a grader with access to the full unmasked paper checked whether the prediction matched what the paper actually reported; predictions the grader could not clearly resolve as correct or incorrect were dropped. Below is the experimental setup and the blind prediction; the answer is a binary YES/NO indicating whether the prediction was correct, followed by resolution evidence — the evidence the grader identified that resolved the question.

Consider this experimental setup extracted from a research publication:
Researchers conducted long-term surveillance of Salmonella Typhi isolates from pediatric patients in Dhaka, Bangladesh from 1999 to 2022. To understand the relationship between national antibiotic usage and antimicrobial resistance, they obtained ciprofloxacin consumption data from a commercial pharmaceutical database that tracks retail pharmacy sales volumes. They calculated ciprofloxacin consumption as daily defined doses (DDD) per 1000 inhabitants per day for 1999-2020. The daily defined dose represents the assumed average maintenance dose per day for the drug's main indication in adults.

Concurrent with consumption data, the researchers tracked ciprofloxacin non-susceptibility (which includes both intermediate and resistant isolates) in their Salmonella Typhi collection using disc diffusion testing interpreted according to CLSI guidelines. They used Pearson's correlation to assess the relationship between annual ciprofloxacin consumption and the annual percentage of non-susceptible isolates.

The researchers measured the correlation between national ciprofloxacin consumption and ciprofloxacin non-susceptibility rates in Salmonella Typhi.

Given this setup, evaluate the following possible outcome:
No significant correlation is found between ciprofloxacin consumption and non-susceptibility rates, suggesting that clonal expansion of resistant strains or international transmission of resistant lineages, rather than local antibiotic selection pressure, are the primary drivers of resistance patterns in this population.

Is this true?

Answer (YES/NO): YES